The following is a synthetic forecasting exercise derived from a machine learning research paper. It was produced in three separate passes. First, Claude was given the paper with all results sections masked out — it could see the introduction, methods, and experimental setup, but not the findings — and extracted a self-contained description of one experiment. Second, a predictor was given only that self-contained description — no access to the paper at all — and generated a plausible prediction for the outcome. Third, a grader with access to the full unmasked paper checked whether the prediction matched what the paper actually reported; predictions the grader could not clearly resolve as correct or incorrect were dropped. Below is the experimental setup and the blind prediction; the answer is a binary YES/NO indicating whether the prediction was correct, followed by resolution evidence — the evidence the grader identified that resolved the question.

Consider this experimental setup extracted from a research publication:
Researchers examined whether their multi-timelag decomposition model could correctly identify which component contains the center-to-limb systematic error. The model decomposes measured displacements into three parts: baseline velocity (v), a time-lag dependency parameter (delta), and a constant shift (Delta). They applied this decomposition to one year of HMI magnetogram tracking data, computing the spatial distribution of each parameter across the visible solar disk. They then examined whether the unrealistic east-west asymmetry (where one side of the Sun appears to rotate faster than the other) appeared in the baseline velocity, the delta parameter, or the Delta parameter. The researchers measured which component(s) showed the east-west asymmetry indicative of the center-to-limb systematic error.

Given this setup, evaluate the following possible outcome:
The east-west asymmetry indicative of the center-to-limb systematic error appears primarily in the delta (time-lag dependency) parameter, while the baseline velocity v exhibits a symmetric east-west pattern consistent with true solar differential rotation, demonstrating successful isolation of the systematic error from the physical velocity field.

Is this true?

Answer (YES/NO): NO